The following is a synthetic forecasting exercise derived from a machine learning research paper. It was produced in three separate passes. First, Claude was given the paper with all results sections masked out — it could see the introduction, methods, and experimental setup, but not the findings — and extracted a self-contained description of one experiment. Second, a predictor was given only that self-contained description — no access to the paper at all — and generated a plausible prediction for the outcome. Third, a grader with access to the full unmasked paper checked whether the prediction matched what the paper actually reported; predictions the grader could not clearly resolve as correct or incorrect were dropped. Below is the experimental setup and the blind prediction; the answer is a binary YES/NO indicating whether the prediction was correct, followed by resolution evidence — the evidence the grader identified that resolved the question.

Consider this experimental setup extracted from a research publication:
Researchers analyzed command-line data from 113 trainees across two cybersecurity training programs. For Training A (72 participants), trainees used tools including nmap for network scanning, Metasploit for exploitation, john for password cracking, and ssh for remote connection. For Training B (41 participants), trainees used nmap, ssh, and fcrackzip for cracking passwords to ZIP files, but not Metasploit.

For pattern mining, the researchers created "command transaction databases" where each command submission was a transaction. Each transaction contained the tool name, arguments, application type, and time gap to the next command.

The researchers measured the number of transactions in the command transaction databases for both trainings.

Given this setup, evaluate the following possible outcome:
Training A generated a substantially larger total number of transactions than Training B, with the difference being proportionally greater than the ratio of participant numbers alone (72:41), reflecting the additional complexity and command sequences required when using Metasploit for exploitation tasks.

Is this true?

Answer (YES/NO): NO